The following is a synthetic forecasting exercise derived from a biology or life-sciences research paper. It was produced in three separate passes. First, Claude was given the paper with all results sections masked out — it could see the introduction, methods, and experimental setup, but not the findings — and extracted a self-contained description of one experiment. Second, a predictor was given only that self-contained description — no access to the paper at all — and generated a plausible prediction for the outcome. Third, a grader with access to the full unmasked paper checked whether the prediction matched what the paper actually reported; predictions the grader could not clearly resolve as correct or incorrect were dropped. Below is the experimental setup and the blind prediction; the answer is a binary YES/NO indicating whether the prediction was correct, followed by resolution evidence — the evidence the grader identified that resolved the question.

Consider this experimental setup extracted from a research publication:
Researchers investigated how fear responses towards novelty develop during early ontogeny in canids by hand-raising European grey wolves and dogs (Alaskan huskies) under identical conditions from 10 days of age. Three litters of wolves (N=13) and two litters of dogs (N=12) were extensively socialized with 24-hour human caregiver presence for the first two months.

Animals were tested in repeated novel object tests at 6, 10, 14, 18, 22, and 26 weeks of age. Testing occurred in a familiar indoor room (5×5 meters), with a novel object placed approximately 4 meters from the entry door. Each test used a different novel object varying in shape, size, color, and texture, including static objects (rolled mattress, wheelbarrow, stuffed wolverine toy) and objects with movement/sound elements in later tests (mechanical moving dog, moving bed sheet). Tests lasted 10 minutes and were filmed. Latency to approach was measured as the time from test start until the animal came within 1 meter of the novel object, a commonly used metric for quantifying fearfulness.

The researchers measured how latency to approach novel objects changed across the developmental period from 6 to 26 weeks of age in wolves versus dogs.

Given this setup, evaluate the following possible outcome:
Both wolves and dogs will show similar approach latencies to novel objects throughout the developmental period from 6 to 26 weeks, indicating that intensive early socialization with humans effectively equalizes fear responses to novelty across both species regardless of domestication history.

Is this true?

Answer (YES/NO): NO